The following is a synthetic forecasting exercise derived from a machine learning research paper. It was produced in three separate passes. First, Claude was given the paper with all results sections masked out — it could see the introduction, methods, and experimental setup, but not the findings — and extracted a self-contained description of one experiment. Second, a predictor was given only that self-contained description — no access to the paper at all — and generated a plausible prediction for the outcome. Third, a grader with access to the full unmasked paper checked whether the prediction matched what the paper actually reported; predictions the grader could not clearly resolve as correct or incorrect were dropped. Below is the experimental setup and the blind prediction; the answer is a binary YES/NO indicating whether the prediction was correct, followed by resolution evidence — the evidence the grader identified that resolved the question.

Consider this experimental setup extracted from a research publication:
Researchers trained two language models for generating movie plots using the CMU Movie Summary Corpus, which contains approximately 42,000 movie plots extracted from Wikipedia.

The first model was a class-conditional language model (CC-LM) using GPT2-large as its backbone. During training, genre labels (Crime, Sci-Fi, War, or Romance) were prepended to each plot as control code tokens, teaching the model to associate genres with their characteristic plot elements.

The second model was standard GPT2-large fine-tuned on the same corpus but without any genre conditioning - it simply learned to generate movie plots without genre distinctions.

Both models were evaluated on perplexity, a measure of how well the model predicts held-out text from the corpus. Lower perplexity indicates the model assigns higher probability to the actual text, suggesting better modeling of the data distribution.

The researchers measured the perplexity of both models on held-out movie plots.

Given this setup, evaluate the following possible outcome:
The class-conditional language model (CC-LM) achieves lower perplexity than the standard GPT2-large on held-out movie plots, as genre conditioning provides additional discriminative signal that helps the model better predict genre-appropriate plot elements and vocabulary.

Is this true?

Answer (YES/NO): NO